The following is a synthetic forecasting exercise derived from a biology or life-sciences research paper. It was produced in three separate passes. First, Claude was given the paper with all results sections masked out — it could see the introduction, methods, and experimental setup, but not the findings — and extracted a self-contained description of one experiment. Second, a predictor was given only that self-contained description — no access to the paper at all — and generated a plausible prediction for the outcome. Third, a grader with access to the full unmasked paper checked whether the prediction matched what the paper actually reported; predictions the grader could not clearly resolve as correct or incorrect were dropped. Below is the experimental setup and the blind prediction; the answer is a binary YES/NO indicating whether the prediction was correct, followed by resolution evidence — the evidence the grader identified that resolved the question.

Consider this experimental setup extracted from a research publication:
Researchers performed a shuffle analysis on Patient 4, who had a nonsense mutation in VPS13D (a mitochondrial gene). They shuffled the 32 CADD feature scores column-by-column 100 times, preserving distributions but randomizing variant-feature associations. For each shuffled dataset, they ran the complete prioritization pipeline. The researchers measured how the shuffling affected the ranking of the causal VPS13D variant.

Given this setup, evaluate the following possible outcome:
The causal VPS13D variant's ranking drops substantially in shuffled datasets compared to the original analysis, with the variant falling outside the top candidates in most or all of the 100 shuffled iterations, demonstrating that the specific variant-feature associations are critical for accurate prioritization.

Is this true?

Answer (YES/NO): YES